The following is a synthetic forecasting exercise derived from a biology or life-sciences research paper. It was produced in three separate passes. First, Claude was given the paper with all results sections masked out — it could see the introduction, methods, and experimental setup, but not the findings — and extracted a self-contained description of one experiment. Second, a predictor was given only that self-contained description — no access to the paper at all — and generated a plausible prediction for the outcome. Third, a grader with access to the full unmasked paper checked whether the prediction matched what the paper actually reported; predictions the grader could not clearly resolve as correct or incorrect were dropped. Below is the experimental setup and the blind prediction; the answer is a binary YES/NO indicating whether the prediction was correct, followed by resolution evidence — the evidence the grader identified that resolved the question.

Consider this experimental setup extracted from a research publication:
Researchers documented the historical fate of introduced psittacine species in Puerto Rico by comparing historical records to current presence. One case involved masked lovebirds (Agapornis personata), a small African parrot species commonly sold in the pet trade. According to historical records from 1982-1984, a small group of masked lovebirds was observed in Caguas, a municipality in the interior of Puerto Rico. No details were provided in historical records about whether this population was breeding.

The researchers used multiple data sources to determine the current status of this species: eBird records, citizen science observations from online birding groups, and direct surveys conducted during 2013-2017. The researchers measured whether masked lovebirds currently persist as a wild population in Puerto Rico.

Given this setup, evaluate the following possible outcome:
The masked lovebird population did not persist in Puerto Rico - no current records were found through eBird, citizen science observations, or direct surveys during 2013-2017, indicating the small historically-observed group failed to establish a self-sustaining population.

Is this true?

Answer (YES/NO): YES